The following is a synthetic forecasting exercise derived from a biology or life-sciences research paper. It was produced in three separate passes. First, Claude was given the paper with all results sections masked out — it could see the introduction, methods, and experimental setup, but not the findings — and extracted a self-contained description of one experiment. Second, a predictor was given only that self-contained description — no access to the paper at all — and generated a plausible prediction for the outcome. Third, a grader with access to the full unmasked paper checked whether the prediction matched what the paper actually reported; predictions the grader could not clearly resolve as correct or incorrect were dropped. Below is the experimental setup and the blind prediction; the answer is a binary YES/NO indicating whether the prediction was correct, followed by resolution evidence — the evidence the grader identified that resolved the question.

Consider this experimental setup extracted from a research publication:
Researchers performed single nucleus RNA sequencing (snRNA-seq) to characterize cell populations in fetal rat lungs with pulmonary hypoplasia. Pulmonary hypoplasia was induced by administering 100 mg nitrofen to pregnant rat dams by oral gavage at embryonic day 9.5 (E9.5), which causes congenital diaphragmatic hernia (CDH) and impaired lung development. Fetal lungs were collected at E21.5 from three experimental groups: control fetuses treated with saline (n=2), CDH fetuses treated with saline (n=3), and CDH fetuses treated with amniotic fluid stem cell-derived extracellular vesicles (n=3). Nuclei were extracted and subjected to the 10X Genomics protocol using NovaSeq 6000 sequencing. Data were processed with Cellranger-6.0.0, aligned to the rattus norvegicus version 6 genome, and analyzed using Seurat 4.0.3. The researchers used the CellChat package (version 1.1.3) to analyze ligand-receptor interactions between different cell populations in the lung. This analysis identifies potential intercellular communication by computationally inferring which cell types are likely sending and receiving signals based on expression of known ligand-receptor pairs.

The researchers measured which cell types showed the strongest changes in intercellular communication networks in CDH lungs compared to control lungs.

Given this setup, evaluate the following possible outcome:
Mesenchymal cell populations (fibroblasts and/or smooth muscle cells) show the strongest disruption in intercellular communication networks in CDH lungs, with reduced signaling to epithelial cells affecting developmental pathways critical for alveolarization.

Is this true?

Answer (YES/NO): NO